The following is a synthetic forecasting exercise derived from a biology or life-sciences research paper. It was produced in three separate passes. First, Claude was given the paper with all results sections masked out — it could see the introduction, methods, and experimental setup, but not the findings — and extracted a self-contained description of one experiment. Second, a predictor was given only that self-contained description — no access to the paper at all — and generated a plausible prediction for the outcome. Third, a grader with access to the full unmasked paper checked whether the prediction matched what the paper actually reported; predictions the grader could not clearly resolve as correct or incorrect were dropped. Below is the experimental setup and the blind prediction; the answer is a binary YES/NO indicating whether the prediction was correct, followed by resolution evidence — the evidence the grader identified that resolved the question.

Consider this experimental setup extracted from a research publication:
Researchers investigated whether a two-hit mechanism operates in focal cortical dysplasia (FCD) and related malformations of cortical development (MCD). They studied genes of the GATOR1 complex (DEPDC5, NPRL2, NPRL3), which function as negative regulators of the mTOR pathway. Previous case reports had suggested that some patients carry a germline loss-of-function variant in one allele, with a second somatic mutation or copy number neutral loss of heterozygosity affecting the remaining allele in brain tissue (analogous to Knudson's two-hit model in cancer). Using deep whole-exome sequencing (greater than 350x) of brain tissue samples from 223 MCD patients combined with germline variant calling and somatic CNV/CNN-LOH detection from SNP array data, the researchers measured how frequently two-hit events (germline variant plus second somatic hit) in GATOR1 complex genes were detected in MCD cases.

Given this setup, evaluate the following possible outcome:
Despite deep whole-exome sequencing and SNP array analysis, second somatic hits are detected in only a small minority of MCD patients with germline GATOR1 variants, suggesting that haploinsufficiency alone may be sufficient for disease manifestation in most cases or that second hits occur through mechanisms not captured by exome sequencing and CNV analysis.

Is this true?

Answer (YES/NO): NO